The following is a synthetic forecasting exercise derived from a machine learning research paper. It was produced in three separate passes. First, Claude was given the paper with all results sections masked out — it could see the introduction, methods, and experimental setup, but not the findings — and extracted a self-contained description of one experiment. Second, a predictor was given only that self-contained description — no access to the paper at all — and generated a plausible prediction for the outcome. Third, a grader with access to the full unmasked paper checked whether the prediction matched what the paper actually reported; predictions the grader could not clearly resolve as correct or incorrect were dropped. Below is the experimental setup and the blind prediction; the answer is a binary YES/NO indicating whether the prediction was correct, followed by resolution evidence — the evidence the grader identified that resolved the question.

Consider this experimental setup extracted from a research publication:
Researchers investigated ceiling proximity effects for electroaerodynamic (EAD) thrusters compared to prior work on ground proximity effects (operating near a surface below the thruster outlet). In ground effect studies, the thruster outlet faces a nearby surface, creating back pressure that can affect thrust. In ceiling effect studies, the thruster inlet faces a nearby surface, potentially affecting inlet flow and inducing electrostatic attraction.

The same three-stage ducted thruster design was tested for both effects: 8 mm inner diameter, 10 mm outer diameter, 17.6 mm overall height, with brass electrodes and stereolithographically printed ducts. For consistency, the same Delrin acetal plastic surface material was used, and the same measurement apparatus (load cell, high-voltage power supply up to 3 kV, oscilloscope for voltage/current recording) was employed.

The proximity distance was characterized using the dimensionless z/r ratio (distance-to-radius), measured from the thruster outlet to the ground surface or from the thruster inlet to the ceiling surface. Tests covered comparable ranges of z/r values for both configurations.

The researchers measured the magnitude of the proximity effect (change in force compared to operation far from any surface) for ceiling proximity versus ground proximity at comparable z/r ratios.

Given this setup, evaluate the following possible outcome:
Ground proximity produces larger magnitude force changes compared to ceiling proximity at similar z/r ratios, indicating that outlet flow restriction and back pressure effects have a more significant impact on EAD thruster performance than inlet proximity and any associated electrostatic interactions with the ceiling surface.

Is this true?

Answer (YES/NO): NO